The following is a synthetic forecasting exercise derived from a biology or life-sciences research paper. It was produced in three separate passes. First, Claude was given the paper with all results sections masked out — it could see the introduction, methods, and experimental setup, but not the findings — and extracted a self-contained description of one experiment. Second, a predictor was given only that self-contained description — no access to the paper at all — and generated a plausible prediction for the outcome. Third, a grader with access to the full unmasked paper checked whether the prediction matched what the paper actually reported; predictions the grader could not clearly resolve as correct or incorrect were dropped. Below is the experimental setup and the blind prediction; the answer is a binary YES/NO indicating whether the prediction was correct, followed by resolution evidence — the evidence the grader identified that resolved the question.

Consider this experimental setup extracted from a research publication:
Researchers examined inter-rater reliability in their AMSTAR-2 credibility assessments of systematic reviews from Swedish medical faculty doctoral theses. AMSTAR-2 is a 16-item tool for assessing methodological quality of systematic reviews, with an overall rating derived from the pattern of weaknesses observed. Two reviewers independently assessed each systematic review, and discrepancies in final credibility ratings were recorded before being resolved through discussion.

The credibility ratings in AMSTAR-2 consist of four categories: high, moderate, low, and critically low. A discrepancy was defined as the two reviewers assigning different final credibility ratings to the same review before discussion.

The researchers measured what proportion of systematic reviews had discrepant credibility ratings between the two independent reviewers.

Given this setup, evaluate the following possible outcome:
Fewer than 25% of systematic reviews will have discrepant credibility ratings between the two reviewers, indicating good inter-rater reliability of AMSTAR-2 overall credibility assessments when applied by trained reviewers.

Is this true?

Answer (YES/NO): YES